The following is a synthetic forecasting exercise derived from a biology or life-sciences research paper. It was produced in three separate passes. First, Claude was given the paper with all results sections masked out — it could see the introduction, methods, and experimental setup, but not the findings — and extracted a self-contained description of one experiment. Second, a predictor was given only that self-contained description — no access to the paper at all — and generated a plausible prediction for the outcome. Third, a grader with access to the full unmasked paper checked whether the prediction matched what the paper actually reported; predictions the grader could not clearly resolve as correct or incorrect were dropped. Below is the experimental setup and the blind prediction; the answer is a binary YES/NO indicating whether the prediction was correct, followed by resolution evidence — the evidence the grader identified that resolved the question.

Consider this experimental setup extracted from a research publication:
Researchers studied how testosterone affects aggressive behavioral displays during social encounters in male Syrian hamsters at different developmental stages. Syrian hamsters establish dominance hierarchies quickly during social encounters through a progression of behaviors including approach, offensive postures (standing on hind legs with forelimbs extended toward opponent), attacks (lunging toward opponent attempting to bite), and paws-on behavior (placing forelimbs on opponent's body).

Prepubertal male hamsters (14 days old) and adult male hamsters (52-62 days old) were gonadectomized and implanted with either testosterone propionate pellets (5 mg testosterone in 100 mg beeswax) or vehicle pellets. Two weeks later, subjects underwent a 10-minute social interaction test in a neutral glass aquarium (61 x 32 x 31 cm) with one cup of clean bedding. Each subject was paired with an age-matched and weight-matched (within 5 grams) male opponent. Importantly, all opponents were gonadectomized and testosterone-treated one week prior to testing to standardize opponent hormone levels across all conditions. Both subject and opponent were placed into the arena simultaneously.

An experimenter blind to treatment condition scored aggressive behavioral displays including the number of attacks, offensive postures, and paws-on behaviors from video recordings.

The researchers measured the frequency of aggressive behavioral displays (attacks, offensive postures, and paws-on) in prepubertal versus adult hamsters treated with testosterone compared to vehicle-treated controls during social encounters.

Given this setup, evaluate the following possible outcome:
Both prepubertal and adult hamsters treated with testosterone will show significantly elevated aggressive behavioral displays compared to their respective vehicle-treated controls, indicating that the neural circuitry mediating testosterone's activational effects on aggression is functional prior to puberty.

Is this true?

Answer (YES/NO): NO